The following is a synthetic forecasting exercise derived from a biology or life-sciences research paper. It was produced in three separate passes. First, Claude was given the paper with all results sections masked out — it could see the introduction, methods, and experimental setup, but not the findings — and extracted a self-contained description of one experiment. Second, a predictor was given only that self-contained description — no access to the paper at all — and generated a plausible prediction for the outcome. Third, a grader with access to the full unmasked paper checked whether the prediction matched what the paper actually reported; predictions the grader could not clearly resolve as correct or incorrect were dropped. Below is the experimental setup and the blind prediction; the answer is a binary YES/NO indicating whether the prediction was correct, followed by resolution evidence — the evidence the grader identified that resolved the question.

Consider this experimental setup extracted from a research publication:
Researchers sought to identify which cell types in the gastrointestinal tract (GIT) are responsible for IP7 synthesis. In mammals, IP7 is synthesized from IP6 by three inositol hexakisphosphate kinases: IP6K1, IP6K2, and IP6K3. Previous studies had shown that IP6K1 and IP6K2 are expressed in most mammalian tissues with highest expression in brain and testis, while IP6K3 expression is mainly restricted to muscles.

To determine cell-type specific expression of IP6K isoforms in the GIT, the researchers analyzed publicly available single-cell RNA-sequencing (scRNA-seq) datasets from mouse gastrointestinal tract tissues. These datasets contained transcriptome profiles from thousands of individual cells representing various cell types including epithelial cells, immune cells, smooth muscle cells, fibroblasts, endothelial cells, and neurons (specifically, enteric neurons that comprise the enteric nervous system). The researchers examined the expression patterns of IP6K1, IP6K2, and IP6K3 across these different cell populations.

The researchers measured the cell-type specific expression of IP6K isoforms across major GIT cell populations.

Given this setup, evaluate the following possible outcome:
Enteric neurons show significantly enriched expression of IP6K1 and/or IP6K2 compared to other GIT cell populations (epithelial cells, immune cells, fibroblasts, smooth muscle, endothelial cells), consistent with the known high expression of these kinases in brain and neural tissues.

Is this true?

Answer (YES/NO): YES